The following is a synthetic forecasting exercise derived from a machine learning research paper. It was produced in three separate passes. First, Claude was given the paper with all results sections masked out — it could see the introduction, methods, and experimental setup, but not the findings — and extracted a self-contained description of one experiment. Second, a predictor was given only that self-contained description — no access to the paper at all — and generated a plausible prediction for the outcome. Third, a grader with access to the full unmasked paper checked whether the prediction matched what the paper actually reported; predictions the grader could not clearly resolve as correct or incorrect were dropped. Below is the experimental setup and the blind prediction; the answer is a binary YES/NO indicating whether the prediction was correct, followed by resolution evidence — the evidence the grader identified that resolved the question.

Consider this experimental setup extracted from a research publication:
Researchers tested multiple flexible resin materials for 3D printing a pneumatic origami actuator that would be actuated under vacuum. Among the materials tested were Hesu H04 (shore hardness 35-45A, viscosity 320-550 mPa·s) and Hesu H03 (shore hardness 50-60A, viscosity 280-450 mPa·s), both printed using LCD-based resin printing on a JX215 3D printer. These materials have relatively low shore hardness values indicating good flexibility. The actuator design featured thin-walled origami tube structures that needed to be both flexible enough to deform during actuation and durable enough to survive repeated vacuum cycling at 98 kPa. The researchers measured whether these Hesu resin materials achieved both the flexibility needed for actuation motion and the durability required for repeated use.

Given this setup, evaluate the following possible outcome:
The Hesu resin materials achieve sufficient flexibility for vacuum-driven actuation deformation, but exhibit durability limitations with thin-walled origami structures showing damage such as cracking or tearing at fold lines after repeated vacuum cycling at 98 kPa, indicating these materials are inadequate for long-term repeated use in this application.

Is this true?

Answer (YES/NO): YES